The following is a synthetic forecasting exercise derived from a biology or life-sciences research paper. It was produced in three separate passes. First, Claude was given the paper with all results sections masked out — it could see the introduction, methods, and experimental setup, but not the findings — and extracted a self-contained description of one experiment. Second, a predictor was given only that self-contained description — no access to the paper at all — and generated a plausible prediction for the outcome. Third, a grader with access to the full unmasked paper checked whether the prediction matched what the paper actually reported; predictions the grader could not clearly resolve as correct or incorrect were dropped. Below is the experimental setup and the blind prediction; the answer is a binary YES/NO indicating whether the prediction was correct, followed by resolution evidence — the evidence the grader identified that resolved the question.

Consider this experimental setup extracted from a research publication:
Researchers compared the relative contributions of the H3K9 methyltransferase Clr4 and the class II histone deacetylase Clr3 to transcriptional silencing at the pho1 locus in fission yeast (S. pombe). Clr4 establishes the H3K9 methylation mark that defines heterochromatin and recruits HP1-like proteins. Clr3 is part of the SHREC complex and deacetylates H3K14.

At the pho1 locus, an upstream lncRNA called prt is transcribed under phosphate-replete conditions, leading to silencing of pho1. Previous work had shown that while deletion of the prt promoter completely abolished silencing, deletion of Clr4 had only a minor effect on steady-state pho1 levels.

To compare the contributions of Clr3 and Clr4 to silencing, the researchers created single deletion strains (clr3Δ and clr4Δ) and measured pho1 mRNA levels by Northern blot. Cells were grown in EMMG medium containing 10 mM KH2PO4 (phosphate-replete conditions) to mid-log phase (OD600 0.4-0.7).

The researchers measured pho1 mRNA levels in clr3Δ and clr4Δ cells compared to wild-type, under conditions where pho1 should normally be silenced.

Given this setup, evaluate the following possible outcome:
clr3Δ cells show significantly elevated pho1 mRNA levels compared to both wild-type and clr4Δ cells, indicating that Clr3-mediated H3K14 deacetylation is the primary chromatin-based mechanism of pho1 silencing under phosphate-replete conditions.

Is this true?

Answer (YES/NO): YES